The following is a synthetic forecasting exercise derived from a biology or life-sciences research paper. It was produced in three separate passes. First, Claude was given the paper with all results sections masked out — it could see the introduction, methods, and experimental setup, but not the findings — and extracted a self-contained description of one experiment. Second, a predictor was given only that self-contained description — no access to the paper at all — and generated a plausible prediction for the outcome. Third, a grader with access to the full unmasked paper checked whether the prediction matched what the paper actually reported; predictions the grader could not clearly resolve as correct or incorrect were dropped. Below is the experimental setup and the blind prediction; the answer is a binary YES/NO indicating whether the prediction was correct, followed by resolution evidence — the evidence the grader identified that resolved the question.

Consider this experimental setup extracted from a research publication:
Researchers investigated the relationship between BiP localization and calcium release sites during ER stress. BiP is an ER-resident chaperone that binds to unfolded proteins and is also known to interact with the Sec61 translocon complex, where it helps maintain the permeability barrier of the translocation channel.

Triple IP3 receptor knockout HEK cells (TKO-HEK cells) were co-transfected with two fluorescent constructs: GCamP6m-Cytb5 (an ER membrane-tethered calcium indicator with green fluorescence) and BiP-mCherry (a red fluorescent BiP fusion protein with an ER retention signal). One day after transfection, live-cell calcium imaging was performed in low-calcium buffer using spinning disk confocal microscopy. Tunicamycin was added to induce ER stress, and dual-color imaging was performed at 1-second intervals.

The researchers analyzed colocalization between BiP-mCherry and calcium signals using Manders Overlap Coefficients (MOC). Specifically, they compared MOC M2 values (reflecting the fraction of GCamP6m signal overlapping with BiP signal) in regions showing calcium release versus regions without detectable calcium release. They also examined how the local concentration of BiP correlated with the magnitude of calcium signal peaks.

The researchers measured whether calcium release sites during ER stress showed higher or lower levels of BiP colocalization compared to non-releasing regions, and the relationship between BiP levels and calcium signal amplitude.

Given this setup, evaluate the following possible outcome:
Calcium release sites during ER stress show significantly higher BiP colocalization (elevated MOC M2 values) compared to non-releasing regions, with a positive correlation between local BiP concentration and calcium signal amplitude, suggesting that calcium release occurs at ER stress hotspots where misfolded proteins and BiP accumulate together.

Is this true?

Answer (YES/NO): NO